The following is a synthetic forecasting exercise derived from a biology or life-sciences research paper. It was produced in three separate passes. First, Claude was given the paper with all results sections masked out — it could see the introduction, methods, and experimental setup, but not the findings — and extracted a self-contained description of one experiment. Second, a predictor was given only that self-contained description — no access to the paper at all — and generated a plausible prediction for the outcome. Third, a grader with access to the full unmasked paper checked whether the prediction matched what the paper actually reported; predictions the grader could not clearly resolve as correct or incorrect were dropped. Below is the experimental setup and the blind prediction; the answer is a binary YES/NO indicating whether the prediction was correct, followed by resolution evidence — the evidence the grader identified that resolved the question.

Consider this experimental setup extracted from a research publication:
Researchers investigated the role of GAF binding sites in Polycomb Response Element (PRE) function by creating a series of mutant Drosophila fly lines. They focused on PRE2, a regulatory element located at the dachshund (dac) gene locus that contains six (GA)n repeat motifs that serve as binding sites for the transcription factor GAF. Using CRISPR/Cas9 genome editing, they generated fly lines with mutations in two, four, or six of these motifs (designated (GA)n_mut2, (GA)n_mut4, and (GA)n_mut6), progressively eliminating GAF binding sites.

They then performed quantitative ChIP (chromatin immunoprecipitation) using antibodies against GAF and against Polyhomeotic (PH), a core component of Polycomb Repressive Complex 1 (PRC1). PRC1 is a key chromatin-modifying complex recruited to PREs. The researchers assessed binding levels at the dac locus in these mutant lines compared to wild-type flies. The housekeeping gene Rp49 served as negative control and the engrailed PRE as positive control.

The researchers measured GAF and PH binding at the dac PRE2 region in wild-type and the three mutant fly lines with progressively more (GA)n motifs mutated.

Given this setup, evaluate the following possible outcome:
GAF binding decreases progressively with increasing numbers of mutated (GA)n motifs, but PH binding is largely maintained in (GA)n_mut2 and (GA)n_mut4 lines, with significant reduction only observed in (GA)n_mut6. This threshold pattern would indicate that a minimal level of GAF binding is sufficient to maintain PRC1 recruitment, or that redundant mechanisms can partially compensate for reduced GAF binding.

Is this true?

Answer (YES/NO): NO